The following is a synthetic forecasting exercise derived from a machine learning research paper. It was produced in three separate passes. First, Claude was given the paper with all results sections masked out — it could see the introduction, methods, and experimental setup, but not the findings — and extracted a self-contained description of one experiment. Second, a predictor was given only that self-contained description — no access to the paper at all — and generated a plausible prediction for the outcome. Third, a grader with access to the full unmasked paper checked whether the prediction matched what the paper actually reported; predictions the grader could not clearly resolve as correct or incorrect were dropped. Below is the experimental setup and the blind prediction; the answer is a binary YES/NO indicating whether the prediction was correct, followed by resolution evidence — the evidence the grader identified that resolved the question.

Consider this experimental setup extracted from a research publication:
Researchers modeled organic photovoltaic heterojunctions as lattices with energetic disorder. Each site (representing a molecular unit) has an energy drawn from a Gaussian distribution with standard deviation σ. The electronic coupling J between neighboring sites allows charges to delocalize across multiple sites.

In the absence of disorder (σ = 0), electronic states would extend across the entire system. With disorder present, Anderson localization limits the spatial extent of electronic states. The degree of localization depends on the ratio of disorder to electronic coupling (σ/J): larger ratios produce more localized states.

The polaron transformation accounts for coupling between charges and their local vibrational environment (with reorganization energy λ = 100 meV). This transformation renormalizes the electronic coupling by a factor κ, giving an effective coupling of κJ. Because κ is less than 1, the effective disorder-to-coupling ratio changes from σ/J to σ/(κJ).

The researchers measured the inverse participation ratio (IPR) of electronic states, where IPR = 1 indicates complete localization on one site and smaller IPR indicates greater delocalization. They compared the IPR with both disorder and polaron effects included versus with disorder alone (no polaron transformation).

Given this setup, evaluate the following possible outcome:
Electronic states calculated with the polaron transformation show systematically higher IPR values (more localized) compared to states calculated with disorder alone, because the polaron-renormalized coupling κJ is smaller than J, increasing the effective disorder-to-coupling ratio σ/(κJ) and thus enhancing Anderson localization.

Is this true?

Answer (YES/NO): YES